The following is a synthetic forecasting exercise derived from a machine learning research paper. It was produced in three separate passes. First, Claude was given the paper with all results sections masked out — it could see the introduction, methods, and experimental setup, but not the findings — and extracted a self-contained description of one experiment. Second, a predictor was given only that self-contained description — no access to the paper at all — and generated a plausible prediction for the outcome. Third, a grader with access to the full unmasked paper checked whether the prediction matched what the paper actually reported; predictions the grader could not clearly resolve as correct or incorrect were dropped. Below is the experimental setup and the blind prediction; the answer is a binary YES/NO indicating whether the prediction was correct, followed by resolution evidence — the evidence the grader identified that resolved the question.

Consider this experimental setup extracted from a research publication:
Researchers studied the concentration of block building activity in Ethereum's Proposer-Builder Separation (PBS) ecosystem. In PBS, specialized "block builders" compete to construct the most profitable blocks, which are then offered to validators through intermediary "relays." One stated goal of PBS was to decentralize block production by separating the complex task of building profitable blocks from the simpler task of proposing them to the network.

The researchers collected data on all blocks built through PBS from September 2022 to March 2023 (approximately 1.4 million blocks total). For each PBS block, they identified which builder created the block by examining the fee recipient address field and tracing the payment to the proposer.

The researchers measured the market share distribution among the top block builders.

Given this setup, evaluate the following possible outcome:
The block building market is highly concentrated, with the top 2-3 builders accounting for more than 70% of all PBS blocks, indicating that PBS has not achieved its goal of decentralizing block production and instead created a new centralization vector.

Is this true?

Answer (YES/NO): NO